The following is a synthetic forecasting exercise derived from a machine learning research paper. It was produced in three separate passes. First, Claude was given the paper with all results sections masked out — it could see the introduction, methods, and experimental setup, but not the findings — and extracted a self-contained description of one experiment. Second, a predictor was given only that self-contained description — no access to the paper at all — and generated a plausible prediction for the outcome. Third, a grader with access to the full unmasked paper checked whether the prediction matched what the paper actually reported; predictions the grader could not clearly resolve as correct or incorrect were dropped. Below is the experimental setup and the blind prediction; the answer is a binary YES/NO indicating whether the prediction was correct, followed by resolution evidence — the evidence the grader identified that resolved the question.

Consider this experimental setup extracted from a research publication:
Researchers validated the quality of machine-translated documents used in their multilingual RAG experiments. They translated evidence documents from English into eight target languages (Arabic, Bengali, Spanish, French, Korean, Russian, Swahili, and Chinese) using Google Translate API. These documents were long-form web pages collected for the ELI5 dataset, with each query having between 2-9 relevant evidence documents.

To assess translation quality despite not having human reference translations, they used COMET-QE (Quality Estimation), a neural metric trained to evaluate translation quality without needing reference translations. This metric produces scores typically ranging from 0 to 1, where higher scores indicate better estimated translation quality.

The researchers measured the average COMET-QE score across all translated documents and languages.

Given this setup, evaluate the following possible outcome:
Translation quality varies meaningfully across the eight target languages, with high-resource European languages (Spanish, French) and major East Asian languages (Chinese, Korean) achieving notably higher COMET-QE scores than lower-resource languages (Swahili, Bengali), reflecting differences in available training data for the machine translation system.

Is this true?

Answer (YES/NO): NO